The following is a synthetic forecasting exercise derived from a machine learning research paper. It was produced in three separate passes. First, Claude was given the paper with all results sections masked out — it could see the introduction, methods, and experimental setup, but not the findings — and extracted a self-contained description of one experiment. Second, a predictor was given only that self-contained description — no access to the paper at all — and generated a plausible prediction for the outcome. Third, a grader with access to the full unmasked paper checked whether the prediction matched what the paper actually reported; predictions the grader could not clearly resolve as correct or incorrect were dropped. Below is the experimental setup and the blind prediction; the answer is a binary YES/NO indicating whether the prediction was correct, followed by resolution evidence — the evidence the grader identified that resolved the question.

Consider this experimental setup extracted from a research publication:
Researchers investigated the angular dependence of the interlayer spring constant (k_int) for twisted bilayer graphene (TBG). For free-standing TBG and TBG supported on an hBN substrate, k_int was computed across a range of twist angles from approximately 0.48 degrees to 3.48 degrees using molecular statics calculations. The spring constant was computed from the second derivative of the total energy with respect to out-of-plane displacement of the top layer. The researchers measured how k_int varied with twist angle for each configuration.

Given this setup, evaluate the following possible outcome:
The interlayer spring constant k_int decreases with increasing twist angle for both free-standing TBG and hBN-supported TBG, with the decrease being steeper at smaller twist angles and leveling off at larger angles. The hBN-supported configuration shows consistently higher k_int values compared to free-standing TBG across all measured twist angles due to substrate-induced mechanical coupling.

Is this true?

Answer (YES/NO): NO